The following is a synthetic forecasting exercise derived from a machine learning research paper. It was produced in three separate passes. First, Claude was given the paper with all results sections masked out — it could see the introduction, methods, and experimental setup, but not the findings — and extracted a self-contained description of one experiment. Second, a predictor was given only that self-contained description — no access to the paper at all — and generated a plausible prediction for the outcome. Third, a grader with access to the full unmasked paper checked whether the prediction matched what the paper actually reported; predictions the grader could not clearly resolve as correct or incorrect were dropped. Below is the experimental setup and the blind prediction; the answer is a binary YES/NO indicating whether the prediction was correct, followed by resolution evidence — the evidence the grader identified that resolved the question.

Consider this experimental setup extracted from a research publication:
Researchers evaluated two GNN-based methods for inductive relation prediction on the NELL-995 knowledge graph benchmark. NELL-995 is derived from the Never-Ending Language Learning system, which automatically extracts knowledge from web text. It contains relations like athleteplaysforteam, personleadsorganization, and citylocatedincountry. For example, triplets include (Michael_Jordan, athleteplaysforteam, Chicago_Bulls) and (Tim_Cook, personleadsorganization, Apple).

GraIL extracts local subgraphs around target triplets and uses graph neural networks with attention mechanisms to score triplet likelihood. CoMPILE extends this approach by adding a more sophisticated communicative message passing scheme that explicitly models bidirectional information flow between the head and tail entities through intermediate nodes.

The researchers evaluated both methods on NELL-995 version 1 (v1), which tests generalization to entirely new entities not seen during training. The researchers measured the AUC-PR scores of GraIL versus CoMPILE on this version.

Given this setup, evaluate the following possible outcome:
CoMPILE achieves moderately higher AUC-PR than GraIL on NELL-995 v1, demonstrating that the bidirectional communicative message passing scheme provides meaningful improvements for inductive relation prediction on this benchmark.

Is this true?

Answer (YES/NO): NO